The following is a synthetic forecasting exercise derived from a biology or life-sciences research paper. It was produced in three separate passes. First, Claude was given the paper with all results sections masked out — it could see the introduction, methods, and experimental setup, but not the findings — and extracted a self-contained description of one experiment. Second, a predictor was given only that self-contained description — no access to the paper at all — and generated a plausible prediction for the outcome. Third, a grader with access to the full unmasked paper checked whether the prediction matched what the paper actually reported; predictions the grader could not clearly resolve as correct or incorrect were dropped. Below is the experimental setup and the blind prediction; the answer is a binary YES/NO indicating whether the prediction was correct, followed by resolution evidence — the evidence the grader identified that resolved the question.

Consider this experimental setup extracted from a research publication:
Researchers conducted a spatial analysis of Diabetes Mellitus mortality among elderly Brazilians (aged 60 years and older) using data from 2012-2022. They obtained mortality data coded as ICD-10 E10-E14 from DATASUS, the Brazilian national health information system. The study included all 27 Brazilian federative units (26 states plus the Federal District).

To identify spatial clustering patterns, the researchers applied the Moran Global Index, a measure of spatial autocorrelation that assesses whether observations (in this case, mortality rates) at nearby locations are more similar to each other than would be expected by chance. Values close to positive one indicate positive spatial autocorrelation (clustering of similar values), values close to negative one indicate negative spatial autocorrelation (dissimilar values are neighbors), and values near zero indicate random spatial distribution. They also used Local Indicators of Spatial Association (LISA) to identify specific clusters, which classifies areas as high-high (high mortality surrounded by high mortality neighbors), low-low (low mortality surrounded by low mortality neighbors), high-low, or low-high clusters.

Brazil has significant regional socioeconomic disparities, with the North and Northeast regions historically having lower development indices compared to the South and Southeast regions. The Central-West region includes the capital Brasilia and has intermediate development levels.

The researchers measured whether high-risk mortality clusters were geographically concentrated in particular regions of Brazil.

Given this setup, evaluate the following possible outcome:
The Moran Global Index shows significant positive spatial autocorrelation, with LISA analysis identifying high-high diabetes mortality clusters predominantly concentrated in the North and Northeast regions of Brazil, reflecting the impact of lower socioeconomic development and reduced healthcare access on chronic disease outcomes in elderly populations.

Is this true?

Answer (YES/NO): YES